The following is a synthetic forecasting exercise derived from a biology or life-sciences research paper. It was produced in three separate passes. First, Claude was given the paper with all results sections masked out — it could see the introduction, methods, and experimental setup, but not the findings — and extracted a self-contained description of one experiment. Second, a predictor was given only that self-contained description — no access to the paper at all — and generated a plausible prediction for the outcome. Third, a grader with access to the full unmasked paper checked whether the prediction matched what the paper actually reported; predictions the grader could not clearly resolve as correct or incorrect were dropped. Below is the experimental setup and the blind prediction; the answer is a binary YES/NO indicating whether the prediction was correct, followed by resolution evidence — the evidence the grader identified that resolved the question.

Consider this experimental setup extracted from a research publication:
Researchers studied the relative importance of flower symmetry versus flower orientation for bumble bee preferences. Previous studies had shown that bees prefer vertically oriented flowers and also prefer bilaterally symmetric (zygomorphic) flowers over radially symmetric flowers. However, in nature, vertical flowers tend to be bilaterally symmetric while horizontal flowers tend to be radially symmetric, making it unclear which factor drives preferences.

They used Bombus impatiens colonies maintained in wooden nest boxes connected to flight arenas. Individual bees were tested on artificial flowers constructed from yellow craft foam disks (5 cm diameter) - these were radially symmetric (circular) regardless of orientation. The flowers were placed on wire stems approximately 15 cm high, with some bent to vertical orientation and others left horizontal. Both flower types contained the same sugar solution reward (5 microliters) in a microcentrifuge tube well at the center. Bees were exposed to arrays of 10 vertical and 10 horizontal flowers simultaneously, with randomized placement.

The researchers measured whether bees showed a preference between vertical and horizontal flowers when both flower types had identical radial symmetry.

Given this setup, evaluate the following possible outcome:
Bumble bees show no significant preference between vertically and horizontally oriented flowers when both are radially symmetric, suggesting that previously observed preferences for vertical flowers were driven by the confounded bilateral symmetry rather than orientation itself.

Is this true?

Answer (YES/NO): YES